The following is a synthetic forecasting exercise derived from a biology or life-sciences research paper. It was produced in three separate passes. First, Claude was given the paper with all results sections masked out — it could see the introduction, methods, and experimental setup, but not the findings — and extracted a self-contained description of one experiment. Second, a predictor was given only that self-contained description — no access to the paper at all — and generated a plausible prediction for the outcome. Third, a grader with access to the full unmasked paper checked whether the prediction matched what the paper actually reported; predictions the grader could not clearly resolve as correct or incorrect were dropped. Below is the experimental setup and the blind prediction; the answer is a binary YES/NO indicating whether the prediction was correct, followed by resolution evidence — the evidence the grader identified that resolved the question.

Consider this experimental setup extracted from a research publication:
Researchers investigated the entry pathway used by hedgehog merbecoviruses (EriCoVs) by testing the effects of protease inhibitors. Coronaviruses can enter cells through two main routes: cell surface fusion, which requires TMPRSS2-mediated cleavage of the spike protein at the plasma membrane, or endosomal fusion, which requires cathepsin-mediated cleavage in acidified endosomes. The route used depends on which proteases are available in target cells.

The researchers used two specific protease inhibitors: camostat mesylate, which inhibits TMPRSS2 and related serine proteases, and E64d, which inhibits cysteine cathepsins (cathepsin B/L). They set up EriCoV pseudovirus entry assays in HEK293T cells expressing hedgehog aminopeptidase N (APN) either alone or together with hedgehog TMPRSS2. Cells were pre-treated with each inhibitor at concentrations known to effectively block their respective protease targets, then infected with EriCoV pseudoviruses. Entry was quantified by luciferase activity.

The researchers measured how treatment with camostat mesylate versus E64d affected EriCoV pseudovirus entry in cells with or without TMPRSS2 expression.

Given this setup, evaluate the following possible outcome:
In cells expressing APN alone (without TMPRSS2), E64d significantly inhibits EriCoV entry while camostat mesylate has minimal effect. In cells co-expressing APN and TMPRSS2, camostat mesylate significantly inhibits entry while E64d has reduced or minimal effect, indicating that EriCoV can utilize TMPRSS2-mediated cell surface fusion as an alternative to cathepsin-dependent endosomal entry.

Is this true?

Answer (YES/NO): YES